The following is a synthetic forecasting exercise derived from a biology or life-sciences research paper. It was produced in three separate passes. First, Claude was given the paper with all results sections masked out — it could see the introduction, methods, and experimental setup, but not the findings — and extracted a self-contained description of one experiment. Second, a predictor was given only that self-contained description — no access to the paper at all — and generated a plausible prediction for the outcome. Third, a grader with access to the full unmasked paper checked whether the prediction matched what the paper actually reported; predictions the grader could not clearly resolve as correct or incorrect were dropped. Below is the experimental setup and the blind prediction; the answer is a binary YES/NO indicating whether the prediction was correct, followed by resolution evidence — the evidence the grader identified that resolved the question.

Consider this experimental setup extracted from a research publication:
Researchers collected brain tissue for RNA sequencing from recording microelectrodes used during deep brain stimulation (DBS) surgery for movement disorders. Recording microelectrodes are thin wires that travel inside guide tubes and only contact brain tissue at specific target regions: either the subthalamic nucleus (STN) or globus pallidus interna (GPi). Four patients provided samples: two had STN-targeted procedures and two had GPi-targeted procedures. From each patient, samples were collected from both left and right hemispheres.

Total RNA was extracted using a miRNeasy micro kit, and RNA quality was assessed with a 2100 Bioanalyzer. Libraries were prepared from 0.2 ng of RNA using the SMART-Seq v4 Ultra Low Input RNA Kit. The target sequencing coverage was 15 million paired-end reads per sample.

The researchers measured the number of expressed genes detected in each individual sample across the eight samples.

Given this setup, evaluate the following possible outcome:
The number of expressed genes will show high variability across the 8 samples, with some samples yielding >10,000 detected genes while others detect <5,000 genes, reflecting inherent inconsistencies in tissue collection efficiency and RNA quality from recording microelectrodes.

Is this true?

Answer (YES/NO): NO